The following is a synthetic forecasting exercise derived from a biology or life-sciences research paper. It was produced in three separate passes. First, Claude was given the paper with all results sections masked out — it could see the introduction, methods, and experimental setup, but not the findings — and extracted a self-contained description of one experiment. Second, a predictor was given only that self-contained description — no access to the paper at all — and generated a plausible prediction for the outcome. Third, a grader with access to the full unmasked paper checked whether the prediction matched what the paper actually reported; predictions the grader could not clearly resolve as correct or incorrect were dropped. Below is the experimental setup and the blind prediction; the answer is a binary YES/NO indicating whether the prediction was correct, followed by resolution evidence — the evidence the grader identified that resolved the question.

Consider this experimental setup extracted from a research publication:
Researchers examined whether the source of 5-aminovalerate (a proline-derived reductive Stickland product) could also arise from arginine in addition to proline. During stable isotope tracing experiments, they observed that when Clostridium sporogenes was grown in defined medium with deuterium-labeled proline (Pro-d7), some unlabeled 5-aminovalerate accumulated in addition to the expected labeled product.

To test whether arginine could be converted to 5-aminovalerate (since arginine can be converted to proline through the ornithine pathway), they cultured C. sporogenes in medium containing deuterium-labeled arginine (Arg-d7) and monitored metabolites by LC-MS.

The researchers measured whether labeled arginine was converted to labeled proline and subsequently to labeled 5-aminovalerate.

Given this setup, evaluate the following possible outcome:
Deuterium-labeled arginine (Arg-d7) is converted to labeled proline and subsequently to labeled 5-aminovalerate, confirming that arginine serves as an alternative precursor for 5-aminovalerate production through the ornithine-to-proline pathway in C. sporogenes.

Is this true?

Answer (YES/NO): YES